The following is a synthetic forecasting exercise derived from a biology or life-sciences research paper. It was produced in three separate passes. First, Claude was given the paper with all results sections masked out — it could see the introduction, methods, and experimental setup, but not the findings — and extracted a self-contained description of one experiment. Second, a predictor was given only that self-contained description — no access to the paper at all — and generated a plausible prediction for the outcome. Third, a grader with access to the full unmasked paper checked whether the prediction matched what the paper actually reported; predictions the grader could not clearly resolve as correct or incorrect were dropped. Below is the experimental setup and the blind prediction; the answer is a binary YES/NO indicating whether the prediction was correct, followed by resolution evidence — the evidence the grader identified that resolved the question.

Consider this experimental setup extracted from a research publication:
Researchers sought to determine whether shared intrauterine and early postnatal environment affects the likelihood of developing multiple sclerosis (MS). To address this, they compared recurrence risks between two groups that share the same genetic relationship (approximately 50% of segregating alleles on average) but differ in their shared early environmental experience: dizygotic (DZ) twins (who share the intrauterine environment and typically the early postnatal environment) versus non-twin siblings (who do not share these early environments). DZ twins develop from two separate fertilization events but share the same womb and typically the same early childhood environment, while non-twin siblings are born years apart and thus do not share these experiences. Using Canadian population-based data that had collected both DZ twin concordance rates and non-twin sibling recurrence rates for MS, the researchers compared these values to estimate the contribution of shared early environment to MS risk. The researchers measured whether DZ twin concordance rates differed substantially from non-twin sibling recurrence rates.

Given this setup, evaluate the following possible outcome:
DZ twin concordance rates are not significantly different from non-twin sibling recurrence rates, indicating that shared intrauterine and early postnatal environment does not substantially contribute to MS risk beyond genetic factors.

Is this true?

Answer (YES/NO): NO